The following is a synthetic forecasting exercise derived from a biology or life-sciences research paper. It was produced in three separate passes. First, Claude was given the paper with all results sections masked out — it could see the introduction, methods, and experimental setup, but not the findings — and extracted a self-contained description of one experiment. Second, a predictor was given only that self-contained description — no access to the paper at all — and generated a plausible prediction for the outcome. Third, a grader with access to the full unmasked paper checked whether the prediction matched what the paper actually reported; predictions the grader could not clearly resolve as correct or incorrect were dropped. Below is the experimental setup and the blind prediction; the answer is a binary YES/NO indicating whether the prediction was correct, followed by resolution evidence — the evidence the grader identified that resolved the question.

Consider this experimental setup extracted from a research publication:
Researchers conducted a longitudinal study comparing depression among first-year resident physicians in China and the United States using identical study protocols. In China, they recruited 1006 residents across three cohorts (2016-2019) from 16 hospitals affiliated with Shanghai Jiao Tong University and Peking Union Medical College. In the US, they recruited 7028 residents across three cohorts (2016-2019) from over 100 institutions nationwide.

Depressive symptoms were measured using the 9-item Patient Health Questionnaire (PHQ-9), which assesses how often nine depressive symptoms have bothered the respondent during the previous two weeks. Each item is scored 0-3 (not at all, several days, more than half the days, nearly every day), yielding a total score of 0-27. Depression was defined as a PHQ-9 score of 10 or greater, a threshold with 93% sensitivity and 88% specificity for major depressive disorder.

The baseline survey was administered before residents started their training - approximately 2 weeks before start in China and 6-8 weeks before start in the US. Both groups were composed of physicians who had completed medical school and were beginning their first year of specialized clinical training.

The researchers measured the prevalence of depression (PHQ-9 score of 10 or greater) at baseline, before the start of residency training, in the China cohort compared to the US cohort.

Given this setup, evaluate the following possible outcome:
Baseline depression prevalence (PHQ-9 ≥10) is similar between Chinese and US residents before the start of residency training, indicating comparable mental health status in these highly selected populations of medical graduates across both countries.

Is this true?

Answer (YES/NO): NO